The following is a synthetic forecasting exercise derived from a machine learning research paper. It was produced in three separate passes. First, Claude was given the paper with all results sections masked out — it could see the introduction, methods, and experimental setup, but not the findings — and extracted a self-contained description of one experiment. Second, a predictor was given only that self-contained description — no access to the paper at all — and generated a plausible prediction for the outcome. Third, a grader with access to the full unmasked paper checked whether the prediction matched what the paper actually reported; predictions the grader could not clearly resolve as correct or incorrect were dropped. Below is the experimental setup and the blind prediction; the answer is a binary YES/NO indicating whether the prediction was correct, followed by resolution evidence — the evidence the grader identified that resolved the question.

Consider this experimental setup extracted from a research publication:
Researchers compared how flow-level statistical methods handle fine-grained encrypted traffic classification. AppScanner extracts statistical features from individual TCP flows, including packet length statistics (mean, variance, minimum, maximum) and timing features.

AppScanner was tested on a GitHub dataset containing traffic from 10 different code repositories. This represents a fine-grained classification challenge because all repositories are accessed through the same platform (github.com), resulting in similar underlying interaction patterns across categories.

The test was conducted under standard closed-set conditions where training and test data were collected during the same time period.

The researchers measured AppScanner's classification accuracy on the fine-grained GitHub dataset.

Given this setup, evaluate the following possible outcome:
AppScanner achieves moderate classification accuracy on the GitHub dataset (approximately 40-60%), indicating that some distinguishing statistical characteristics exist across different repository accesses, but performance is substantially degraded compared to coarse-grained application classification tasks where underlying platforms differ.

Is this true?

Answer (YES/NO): NO